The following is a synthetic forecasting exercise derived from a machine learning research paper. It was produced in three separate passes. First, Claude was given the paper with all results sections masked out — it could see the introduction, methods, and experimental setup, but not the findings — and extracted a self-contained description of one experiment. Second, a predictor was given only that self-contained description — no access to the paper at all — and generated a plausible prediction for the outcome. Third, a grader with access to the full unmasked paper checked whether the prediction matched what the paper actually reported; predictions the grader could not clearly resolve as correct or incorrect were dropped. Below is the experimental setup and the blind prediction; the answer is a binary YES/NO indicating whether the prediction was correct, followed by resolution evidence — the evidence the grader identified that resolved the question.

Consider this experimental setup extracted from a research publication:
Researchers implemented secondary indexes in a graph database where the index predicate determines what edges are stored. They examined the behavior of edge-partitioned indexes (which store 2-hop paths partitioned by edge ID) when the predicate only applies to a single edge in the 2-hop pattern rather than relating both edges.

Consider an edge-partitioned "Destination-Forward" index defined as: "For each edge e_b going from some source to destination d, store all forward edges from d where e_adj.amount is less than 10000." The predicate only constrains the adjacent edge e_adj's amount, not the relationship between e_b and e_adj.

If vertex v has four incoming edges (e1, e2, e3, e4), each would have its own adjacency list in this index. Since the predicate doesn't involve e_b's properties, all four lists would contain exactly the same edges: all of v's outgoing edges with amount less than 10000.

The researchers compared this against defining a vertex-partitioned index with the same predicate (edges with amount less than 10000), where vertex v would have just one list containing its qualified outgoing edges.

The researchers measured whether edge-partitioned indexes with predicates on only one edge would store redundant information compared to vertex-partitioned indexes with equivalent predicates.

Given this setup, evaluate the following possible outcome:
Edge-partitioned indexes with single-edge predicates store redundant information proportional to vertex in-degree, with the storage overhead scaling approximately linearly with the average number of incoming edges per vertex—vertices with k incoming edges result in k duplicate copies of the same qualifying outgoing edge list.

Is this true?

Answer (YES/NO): YES